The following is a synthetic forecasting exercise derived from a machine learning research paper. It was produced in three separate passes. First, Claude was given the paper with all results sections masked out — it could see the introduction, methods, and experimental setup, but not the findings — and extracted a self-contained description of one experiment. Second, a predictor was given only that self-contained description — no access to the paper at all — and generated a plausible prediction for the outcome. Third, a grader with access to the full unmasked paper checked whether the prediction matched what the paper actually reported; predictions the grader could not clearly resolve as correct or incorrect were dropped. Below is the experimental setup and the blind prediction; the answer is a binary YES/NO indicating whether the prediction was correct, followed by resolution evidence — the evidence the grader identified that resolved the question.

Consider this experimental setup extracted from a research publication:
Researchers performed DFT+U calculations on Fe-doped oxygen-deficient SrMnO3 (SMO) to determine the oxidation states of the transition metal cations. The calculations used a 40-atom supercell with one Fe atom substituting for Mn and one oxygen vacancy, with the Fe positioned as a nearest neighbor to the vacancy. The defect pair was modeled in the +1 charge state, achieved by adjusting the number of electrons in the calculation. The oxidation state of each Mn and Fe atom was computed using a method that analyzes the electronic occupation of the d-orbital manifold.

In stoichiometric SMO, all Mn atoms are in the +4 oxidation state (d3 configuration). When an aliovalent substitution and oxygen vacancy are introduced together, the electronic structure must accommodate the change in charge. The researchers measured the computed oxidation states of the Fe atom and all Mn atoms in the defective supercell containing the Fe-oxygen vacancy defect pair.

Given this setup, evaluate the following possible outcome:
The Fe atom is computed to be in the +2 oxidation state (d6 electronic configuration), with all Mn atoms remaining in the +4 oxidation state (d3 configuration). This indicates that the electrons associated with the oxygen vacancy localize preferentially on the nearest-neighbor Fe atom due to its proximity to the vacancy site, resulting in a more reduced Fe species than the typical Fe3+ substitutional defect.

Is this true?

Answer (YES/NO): NO